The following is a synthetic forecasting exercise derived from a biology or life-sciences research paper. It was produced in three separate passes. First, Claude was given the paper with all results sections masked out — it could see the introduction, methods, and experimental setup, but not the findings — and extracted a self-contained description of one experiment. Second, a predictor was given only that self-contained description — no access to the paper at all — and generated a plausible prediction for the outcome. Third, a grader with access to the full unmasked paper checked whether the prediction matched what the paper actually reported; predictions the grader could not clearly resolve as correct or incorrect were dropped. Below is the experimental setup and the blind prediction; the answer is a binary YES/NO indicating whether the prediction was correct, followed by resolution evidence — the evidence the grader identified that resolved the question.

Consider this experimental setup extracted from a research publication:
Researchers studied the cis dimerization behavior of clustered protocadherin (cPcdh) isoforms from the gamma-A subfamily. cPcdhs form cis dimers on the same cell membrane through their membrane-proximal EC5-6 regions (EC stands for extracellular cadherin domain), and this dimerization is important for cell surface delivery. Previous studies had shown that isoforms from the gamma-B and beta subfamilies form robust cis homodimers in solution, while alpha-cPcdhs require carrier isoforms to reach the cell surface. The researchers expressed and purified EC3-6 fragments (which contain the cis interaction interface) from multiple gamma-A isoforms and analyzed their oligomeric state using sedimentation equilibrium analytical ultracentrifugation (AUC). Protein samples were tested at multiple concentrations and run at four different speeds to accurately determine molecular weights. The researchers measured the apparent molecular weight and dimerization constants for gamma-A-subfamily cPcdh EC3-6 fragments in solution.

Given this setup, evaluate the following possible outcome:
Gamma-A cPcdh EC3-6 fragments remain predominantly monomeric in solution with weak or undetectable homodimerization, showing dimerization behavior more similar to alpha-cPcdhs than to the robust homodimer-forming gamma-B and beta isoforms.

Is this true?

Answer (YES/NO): YES